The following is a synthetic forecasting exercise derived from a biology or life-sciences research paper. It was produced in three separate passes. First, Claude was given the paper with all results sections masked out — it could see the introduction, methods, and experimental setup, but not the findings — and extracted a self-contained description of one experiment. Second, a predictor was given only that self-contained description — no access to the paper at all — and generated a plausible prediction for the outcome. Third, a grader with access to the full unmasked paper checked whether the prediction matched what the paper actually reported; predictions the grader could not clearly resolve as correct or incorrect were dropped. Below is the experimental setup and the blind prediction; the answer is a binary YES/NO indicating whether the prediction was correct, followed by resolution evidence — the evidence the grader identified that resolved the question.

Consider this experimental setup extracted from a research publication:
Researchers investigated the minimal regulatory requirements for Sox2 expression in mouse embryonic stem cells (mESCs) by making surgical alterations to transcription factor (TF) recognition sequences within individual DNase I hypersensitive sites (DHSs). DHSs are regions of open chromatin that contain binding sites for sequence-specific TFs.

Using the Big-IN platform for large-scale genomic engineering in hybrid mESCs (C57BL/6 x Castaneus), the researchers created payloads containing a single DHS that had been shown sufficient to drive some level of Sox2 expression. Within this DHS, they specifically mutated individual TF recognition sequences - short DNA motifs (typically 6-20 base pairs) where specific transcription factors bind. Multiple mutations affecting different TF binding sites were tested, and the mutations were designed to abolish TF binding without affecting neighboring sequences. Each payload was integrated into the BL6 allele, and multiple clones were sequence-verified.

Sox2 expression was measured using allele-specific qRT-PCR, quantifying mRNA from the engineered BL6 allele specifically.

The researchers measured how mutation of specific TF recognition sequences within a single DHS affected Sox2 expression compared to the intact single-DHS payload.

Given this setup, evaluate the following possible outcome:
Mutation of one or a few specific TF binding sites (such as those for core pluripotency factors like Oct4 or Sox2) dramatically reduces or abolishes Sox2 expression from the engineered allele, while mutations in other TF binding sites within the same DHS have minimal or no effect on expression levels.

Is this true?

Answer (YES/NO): NO